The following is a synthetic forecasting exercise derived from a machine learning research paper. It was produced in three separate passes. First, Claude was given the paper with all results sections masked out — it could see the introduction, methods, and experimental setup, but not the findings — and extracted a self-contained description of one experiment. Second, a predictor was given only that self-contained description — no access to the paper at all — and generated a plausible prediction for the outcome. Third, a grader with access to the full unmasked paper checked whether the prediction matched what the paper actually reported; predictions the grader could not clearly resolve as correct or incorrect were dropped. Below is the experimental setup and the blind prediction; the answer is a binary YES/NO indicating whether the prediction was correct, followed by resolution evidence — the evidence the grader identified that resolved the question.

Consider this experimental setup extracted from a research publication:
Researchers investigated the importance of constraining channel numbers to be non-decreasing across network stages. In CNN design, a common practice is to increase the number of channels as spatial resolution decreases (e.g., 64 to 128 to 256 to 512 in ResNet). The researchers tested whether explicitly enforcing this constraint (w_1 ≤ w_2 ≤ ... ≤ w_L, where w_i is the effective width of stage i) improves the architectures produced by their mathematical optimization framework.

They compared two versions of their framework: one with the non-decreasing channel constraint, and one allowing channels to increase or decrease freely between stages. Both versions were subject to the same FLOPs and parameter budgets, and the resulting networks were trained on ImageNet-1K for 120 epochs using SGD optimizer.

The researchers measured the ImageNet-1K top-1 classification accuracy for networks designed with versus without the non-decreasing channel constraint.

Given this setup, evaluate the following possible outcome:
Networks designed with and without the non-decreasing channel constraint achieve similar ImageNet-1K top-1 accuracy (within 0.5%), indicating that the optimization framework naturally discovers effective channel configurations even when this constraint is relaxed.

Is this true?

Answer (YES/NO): NO